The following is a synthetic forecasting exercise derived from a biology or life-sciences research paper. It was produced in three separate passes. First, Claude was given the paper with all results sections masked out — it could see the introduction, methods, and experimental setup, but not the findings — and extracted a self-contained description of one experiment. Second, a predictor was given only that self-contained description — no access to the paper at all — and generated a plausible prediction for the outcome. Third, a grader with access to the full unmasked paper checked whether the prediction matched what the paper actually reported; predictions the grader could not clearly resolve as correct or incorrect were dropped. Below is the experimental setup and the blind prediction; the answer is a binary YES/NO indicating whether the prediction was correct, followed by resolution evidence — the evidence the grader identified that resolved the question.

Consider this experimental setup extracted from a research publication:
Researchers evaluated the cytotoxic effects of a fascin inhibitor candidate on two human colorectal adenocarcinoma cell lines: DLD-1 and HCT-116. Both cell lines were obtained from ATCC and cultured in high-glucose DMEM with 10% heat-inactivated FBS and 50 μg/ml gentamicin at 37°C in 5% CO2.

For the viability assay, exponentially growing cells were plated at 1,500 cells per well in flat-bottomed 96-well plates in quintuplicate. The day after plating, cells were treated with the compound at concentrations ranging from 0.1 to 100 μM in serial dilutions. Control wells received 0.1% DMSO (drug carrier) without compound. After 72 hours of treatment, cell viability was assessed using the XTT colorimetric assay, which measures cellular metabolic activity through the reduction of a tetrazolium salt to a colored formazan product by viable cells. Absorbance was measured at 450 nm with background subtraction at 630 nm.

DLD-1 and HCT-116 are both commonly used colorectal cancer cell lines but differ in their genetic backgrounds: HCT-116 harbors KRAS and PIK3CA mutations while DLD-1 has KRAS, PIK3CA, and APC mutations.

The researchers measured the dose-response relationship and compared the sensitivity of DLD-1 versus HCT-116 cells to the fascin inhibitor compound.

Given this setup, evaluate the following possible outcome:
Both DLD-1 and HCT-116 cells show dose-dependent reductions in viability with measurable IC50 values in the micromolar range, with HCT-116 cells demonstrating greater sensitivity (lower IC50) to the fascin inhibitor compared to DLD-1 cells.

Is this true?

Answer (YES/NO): YES